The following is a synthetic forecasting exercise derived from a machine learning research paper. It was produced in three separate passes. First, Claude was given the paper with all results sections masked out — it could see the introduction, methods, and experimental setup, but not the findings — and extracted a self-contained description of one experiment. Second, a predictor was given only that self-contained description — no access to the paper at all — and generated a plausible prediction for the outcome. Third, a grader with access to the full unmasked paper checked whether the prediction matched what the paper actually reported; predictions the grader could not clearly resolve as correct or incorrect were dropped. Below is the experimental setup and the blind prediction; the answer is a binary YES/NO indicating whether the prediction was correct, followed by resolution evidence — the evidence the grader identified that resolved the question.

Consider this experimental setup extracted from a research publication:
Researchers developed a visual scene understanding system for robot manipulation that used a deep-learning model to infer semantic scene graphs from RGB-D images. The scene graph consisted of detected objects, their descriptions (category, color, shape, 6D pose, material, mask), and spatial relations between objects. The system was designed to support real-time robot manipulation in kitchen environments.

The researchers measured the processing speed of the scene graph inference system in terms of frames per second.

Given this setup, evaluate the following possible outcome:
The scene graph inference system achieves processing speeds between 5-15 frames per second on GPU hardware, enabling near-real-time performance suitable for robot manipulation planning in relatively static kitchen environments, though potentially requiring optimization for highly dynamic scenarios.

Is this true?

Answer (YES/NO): YES